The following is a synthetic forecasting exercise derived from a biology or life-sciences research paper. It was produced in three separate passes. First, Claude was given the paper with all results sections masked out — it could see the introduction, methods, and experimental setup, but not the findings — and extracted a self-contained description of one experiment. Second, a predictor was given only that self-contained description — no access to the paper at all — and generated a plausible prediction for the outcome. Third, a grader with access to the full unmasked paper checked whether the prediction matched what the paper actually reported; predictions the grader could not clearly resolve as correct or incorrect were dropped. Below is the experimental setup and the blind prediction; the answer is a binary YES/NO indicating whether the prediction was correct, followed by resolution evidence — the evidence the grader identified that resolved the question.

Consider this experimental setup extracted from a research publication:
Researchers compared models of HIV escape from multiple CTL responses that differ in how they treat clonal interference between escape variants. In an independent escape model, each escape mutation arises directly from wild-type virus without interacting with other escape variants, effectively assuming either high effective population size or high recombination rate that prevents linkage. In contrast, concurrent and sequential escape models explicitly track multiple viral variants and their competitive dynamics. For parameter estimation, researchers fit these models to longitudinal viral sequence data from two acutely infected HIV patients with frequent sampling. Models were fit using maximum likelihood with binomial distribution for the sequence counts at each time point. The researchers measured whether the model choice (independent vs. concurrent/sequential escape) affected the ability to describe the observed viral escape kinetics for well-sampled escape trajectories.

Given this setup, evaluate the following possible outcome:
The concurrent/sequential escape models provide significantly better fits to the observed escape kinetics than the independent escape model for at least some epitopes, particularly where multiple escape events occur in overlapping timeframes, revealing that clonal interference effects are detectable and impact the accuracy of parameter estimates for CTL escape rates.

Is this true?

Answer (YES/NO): NO